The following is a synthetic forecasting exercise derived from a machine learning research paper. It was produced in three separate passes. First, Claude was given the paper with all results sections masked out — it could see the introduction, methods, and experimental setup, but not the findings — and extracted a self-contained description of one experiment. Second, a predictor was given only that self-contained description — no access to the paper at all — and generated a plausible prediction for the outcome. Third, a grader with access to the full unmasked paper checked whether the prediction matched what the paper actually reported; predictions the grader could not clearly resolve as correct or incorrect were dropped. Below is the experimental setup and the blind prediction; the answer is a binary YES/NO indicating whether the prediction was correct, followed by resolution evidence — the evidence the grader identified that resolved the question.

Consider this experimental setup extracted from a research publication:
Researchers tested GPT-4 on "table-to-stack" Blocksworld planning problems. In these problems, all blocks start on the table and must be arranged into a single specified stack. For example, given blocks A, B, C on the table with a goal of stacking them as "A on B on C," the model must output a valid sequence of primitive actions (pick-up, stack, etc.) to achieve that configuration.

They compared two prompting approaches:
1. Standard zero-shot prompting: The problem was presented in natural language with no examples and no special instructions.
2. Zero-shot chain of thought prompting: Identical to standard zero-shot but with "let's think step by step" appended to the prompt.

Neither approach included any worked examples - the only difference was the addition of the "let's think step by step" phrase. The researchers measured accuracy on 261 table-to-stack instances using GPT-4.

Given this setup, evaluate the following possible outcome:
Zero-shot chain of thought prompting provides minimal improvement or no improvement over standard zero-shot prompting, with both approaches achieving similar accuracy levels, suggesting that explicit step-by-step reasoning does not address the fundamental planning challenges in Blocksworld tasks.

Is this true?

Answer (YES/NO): YES